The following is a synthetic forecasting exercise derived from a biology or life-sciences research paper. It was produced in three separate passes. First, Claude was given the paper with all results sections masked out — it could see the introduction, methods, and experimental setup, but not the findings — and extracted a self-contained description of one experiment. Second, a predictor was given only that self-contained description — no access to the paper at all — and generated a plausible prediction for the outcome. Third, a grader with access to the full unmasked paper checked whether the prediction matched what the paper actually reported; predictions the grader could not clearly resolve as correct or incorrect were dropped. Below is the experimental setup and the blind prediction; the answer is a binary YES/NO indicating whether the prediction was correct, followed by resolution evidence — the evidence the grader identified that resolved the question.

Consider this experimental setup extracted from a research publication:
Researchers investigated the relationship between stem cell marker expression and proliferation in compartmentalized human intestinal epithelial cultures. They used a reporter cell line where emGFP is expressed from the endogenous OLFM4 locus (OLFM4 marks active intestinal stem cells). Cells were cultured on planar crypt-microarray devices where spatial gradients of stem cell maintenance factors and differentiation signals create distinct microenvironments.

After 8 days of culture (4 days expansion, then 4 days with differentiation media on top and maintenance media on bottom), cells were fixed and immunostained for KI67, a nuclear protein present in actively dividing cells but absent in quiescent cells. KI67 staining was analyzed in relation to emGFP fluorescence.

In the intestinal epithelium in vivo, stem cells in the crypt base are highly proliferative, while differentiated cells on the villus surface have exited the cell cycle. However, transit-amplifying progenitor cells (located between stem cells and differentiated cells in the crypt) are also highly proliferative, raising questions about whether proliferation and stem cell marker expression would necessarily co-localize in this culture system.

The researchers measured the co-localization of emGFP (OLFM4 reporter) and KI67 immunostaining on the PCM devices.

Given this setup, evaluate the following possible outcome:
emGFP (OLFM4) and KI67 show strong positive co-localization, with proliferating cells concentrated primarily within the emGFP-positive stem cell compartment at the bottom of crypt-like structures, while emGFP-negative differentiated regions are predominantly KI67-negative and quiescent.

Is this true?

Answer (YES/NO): YES